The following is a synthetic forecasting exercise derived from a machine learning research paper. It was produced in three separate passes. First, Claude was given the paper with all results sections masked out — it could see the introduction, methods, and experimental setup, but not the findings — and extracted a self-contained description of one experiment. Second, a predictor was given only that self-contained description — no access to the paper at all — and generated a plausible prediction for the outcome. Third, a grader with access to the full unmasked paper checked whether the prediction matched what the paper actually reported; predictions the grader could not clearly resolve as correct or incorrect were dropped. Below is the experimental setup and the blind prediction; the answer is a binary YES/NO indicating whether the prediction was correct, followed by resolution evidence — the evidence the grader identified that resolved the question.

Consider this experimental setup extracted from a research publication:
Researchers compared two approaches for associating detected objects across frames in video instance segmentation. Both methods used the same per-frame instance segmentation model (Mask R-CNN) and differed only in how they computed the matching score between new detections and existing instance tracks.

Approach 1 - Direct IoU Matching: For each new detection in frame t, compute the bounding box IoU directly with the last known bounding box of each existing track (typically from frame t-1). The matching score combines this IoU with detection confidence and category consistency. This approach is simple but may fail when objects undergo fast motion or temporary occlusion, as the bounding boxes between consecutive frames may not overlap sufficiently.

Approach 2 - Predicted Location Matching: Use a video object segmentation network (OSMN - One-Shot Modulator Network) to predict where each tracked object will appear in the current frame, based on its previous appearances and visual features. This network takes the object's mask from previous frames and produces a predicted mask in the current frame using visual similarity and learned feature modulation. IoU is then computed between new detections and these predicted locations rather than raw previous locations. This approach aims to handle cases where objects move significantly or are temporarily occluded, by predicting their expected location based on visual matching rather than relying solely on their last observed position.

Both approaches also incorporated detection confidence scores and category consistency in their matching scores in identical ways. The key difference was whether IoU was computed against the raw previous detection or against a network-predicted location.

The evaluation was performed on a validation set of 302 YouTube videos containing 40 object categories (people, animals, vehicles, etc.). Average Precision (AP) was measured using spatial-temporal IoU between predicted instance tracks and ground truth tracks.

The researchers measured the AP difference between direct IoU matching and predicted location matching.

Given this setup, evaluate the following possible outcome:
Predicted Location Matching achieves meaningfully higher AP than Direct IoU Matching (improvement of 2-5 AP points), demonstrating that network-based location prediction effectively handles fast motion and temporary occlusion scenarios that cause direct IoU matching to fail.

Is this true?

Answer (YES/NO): YES